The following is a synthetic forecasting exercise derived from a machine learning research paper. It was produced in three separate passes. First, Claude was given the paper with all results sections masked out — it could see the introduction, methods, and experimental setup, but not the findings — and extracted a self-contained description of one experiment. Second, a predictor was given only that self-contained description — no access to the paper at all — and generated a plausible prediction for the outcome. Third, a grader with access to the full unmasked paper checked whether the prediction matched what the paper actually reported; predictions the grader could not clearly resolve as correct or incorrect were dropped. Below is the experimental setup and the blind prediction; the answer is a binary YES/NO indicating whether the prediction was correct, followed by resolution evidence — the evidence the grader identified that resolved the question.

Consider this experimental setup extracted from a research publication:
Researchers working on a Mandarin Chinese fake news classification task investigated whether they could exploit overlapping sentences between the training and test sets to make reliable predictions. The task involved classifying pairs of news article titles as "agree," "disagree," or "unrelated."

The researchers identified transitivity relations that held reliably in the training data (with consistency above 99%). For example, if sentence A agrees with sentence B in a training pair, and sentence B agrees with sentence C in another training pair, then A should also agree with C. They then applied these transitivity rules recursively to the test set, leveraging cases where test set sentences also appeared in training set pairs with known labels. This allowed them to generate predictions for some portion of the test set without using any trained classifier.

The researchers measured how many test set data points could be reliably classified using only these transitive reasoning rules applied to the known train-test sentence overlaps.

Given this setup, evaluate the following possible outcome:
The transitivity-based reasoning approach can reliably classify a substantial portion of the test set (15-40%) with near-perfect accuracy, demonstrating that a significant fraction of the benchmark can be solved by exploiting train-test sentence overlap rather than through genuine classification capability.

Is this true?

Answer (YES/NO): NO